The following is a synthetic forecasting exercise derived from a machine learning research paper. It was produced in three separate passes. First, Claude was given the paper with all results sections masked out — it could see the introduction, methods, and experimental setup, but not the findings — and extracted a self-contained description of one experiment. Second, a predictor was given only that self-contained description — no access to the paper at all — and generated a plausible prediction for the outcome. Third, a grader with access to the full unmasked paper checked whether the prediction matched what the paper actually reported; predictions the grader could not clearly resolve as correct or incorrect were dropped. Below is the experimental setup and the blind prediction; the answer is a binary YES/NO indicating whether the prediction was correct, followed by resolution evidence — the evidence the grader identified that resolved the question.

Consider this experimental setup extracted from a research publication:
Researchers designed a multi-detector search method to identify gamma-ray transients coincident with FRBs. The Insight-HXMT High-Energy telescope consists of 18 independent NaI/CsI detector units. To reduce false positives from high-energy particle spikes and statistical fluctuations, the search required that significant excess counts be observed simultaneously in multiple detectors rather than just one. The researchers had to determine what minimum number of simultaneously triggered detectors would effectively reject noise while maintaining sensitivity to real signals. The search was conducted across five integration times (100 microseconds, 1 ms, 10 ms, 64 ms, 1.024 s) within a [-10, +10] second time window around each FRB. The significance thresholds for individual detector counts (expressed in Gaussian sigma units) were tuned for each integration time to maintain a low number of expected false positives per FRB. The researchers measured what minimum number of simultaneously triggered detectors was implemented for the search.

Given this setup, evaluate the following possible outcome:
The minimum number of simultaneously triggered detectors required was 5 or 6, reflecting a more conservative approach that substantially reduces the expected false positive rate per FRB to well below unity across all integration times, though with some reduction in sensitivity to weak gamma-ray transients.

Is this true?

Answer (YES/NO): NO